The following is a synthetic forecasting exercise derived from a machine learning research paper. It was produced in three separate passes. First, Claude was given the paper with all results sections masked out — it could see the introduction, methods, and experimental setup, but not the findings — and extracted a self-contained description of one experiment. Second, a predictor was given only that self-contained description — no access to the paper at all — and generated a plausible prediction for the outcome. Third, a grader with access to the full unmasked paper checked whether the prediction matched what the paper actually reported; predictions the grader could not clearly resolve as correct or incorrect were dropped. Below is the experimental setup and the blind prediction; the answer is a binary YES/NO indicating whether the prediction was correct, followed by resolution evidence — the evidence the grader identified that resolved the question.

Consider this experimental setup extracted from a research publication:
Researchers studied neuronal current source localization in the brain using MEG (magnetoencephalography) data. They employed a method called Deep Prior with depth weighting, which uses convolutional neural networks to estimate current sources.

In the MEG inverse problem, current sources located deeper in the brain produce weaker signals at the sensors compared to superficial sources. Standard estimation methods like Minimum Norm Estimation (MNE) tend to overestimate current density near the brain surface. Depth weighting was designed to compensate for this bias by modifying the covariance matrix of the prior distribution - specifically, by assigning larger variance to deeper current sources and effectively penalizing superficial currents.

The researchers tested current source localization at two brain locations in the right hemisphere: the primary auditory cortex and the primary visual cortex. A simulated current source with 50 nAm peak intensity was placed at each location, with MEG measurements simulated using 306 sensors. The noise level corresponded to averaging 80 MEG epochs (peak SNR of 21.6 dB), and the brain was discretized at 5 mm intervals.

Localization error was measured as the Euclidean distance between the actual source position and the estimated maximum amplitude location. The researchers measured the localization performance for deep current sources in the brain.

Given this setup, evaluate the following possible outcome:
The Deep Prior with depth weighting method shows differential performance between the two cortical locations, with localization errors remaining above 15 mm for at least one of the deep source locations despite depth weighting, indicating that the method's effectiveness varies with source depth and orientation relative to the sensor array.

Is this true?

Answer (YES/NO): NO